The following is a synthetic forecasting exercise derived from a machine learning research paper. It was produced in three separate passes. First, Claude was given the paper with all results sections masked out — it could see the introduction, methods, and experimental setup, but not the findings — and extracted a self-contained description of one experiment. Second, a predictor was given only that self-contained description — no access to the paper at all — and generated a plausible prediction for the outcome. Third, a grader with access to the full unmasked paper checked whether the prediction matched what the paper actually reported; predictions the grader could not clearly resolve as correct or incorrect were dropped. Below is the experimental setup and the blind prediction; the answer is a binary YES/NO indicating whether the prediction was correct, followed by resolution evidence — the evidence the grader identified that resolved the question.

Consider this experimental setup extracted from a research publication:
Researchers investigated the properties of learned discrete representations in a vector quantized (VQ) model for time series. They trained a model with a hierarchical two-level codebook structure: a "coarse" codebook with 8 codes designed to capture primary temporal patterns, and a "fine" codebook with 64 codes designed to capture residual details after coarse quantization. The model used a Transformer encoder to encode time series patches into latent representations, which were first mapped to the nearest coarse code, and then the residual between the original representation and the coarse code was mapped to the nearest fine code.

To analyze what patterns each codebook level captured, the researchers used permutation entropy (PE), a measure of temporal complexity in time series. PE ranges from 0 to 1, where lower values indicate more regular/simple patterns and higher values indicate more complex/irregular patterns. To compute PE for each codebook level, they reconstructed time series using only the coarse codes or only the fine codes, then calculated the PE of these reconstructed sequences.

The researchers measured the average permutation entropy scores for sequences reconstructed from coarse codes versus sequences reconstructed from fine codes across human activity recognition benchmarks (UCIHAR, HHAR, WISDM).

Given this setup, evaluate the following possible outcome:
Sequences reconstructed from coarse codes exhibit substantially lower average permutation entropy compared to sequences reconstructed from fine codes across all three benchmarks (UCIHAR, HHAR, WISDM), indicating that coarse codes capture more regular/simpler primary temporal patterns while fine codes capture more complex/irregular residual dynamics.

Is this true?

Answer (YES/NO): YES